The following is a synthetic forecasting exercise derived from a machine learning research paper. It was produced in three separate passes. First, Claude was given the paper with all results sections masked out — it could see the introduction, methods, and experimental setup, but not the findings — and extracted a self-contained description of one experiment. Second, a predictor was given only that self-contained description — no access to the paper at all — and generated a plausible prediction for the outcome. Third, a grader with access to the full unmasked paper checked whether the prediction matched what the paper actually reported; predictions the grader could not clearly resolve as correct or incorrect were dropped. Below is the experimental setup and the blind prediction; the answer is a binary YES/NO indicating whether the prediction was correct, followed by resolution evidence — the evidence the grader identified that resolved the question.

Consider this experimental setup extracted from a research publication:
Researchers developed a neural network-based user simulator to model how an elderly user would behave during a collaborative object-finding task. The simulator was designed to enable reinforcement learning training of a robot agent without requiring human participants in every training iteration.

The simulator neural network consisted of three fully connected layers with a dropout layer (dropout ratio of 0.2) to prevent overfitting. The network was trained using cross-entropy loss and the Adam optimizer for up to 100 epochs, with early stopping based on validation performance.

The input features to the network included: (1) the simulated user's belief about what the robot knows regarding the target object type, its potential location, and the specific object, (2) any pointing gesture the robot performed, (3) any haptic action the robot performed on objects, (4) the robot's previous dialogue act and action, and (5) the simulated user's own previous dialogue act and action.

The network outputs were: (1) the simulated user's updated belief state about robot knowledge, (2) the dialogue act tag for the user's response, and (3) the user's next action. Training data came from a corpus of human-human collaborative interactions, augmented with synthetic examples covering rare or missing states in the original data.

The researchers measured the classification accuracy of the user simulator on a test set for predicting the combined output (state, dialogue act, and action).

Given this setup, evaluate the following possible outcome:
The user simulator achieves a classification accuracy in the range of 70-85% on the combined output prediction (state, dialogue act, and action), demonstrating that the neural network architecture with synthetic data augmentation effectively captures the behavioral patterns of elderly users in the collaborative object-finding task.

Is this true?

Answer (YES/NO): YES